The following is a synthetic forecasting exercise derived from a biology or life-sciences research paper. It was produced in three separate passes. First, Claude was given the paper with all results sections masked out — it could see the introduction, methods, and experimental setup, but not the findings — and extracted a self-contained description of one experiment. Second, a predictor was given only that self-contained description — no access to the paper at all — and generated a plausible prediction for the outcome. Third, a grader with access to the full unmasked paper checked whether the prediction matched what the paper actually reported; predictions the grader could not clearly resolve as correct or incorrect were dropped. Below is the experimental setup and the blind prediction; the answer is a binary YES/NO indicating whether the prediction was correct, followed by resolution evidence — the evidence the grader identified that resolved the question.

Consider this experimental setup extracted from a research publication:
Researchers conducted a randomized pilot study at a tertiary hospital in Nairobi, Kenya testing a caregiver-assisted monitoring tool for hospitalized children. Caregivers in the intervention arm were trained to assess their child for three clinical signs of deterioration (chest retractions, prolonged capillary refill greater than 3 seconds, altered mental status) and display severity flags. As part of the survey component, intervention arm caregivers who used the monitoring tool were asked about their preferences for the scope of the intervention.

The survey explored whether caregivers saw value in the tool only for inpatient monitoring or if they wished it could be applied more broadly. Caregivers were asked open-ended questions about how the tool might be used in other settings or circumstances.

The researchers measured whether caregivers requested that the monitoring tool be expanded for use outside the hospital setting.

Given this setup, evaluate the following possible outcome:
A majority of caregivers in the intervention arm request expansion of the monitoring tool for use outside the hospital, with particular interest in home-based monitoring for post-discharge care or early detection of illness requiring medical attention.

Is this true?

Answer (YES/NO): NO